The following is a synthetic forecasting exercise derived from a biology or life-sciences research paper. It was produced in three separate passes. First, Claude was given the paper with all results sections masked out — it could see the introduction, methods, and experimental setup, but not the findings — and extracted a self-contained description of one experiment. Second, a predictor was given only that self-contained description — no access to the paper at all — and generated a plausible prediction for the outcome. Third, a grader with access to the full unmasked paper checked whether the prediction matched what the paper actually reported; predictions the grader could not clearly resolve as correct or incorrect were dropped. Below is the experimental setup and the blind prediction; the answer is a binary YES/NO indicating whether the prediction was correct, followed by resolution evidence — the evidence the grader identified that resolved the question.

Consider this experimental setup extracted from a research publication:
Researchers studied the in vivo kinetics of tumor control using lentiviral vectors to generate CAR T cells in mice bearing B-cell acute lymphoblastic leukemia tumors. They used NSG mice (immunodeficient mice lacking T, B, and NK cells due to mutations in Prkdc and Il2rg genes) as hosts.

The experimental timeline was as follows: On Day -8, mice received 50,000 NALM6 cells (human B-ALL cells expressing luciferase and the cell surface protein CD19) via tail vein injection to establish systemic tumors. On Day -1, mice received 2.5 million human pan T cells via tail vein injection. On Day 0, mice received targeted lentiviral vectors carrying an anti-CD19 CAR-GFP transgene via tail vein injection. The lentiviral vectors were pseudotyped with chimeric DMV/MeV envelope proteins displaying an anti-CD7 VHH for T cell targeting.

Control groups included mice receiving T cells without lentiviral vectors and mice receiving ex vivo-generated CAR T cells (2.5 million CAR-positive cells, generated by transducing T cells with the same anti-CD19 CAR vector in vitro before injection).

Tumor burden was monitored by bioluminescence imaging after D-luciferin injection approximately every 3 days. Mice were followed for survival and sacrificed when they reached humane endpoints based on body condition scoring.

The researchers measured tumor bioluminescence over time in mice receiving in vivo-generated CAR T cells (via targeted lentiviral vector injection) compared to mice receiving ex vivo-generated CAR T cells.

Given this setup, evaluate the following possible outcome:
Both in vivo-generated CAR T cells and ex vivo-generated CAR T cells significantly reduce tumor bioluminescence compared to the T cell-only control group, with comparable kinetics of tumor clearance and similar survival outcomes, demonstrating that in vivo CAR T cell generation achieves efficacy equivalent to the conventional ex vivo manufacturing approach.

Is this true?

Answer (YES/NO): NO